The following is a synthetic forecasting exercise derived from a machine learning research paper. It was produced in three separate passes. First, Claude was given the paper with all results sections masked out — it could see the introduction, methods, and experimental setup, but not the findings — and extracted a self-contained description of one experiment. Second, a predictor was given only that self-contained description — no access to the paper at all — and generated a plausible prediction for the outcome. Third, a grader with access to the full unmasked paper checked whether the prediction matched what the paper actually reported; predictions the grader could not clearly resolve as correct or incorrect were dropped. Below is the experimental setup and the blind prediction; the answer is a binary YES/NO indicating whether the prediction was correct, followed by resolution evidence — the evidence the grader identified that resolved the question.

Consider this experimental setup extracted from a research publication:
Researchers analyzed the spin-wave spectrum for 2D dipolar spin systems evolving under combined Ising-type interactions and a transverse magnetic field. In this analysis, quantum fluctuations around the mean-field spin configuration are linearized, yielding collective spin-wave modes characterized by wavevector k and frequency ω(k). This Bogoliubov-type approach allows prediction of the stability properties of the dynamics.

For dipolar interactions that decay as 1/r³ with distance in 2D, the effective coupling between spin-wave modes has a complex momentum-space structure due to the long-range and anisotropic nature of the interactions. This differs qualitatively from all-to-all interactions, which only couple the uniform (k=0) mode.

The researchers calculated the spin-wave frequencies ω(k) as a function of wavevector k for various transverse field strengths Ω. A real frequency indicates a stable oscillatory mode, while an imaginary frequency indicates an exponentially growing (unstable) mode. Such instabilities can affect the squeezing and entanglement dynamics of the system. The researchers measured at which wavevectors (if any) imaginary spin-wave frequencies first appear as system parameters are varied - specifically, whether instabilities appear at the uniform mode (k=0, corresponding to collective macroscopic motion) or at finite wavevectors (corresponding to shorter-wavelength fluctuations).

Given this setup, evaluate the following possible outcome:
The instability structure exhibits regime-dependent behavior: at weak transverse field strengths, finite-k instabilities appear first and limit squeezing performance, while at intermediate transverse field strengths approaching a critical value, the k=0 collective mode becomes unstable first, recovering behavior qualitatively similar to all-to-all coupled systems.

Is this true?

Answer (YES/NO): NO